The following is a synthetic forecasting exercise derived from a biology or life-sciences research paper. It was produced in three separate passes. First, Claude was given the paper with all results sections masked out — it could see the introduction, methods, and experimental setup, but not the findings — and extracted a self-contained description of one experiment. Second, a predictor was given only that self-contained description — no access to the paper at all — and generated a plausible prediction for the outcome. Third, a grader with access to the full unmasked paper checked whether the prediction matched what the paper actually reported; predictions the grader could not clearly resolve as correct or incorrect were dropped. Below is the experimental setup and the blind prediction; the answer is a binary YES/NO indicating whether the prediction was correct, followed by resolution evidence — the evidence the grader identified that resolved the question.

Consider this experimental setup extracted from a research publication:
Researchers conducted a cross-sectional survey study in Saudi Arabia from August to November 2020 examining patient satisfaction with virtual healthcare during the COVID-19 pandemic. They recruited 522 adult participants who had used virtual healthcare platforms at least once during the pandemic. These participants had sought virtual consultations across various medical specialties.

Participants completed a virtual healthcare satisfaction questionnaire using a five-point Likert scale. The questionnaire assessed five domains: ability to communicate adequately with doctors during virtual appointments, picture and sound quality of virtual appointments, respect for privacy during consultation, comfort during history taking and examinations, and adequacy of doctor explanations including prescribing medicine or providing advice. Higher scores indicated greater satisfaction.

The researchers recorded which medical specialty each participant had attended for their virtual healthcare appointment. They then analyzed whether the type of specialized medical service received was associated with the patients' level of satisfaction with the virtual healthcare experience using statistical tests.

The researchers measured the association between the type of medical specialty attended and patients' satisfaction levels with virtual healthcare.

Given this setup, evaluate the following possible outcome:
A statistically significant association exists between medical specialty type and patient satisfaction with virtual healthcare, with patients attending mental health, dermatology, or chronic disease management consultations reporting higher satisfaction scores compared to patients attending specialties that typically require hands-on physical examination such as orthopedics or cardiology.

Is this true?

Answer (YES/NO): NO